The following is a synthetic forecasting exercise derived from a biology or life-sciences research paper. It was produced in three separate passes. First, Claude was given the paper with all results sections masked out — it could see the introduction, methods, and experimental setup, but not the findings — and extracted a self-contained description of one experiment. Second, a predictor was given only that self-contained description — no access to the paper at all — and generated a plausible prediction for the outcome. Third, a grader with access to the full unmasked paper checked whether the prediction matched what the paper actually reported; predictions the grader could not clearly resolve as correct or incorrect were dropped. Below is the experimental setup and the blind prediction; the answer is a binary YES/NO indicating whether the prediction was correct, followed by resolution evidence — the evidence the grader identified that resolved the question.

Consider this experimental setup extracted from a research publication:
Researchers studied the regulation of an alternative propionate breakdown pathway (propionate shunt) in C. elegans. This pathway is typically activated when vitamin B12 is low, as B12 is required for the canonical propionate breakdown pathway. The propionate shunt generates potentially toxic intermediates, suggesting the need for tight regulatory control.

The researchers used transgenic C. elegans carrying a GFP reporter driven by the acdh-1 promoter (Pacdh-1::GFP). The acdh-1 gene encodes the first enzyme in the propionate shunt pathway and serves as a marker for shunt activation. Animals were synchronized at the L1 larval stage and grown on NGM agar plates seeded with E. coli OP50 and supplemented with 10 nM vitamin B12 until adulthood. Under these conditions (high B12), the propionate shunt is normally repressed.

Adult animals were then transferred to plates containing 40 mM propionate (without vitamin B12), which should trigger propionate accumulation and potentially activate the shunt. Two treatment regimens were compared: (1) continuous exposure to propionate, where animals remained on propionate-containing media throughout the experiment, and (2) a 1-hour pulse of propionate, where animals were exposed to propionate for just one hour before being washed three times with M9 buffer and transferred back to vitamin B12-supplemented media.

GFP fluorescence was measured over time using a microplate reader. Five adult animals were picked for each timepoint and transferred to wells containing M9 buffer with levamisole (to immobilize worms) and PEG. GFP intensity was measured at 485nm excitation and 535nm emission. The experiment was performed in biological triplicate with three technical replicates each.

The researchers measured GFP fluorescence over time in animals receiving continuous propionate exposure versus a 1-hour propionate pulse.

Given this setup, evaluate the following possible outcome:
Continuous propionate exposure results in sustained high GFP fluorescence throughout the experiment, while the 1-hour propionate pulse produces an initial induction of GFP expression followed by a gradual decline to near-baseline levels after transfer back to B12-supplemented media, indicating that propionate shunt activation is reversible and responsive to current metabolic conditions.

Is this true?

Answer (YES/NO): NO